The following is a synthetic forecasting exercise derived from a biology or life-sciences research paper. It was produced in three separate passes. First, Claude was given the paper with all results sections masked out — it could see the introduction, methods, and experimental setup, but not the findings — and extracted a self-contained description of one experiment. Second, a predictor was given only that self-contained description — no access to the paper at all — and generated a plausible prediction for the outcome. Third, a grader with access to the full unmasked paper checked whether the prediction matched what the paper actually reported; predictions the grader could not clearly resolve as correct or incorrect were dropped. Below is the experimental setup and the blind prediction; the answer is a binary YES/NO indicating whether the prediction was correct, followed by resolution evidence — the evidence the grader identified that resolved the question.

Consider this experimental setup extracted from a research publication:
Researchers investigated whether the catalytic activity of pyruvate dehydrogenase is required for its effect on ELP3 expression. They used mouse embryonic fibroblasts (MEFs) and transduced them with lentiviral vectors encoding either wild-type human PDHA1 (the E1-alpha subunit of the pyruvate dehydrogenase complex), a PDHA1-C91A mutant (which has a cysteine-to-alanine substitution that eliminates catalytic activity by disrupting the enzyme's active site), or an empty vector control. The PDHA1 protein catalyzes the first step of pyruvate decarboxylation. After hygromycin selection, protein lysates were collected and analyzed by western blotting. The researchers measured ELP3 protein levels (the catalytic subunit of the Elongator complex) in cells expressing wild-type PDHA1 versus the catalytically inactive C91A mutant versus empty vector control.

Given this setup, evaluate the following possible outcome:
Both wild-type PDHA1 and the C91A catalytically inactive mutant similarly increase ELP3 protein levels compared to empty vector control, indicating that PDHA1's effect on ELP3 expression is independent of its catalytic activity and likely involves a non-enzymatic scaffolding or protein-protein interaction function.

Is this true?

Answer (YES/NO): NO